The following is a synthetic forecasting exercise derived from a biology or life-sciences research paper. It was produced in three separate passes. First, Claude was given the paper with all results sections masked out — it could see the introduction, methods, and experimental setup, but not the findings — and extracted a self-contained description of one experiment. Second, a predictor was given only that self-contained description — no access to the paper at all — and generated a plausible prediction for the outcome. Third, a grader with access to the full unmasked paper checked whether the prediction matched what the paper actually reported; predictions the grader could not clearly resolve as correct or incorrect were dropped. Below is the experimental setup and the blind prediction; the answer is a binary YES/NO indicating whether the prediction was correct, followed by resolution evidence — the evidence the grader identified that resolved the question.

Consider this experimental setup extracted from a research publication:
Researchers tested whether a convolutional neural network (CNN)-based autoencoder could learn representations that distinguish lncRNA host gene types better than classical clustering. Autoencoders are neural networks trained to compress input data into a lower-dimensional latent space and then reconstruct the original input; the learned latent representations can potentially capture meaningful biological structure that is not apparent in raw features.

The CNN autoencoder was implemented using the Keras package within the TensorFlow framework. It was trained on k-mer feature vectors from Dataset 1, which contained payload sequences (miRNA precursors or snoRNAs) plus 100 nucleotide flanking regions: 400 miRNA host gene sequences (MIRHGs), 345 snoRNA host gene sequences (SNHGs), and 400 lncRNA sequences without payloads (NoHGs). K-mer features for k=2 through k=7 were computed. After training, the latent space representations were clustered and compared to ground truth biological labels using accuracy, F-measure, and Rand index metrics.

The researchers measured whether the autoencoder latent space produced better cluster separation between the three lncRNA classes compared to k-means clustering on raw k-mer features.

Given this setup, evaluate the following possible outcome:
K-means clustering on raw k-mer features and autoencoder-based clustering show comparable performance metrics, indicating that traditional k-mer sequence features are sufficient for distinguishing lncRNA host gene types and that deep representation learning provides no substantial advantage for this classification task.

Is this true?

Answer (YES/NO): NO